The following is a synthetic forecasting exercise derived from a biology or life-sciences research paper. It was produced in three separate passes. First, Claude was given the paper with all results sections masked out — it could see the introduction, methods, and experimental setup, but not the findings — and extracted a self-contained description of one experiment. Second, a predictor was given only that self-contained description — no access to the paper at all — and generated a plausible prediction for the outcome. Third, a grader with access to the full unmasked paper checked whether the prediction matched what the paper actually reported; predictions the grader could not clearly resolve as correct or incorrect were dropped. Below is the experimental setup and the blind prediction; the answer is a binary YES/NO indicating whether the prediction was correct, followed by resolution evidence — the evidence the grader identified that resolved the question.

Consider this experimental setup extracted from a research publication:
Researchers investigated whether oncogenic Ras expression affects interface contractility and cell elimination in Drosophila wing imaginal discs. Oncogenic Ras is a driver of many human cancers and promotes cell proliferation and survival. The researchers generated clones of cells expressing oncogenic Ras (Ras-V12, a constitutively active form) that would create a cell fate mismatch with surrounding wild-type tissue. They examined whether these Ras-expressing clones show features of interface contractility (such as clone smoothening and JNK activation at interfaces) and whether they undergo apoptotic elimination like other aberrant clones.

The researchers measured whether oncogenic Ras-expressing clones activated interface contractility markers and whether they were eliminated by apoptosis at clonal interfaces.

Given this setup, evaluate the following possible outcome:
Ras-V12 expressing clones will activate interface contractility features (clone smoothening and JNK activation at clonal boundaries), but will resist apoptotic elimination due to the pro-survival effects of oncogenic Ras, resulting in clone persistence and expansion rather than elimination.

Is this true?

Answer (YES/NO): YES